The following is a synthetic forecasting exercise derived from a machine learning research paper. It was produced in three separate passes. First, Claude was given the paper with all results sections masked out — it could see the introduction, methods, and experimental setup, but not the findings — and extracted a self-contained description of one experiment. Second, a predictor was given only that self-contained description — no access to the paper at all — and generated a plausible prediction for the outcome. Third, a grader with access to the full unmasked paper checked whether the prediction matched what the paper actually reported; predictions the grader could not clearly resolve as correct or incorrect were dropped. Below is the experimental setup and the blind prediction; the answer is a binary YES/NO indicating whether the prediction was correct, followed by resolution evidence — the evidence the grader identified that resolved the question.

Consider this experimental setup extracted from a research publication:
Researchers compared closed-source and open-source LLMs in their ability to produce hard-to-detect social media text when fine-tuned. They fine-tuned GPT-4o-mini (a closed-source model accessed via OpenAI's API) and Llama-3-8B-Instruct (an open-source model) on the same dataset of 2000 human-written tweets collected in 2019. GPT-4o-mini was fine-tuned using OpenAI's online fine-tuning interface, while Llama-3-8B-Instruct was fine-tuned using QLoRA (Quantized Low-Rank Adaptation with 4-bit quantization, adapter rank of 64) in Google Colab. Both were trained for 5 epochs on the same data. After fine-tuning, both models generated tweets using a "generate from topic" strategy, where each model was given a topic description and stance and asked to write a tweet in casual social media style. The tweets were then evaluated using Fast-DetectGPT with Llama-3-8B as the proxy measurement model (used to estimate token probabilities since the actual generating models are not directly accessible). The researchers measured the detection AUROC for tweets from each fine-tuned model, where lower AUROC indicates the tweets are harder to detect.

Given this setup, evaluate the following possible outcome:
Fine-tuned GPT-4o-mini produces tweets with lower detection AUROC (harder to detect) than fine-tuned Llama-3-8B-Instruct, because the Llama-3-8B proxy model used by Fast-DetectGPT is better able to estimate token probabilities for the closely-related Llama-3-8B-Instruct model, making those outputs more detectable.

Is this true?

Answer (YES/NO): YES